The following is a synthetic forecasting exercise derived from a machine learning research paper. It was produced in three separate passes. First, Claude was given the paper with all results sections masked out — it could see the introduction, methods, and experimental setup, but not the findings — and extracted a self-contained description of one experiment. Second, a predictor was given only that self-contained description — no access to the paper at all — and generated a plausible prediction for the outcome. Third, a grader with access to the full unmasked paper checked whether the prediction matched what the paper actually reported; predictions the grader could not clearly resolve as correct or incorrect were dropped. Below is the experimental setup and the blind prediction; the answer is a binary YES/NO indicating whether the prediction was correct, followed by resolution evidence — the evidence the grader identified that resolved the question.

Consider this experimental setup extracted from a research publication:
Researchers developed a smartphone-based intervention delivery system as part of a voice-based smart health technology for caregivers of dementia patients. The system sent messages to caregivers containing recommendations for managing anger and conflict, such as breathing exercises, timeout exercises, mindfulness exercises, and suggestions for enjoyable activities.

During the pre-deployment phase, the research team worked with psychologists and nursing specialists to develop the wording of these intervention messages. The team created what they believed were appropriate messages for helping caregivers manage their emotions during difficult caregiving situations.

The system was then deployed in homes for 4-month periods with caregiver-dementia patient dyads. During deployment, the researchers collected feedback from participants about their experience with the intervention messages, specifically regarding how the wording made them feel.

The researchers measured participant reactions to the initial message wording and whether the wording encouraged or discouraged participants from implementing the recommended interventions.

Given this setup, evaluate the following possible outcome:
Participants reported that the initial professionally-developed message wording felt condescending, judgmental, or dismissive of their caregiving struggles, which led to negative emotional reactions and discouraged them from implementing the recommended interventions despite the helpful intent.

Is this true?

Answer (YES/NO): NO